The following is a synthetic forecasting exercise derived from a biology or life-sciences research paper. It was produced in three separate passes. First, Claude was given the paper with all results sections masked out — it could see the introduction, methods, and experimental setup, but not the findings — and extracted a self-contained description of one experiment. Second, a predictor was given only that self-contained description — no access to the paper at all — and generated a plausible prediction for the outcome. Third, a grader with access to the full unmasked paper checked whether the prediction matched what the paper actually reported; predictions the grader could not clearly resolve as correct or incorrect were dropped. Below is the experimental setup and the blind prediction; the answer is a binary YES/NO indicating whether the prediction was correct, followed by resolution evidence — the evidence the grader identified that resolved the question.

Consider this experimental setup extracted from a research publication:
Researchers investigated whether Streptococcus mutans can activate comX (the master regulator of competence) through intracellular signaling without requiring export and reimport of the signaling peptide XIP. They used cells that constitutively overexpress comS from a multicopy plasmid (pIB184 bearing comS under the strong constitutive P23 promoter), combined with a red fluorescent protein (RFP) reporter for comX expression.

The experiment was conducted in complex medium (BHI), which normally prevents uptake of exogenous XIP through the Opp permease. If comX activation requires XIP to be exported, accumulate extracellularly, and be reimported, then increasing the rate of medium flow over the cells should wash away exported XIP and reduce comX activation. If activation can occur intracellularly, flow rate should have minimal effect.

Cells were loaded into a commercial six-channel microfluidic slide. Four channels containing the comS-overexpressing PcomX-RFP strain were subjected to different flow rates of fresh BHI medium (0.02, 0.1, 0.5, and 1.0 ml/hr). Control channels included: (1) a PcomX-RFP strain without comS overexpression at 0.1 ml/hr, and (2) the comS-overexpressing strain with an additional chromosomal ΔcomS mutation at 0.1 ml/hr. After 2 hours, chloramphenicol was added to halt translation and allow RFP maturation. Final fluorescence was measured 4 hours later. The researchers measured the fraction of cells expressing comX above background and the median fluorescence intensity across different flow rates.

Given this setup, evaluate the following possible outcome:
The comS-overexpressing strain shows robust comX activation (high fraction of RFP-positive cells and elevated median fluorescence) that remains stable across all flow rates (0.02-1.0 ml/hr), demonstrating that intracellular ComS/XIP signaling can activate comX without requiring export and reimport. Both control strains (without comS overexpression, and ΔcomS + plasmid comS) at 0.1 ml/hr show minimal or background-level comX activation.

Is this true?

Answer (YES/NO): YES